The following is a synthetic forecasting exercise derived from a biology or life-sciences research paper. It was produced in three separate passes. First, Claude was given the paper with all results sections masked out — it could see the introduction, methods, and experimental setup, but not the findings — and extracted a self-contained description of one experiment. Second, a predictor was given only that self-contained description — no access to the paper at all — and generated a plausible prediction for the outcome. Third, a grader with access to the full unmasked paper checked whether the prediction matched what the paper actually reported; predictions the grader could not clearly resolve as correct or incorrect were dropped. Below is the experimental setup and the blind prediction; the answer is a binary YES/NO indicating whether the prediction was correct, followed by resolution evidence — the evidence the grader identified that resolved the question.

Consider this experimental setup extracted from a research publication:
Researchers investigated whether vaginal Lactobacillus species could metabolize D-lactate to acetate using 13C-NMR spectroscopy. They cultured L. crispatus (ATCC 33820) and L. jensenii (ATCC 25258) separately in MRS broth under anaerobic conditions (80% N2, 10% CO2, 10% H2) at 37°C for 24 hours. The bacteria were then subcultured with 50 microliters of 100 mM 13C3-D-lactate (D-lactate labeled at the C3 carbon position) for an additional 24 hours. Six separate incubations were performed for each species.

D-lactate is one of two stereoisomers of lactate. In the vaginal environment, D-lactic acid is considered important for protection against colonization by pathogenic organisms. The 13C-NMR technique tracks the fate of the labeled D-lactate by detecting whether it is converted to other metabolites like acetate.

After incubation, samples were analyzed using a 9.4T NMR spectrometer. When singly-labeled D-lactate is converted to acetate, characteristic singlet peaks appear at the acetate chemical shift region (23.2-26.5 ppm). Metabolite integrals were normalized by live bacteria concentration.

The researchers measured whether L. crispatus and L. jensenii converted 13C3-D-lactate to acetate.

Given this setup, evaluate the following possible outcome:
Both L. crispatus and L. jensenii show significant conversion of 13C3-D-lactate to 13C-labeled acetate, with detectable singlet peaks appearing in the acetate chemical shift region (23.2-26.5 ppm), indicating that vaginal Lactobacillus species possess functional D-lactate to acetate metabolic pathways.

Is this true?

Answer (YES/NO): YES